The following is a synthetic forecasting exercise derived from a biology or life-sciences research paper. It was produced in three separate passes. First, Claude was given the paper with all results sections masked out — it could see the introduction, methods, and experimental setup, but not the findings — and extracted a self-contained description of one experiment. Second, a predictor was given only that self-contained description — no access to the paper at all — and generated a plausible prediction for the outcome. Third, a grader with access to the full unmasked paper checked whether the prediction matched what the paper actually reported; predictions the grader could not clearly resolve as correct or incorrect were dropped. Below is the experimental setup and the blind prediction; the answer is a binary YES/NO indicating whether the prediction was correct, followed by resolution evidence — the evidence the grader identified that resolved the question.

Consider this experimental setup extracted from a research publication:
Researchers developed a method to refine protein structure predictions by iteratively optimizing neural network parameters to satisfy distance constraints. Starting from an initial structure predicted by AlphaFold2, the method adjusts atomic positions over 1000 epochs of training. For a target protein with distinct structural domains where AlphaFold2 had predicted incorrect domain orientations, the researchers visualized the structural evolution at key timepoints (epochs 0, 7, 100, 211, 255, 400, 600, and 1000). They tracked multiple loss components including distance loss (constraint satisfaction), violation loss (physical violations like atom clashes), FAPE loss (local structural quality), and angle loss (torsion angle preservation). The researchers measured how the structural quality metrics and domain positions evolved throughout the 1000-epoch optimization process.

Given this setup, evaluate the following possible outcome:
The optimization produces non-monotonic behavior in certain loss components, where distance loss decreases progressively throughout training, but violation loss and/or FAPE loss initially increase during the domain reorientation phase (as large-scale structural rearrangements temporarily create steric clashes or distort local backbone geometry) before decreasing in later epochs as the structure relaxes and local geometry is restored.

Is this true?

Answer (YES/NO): YES